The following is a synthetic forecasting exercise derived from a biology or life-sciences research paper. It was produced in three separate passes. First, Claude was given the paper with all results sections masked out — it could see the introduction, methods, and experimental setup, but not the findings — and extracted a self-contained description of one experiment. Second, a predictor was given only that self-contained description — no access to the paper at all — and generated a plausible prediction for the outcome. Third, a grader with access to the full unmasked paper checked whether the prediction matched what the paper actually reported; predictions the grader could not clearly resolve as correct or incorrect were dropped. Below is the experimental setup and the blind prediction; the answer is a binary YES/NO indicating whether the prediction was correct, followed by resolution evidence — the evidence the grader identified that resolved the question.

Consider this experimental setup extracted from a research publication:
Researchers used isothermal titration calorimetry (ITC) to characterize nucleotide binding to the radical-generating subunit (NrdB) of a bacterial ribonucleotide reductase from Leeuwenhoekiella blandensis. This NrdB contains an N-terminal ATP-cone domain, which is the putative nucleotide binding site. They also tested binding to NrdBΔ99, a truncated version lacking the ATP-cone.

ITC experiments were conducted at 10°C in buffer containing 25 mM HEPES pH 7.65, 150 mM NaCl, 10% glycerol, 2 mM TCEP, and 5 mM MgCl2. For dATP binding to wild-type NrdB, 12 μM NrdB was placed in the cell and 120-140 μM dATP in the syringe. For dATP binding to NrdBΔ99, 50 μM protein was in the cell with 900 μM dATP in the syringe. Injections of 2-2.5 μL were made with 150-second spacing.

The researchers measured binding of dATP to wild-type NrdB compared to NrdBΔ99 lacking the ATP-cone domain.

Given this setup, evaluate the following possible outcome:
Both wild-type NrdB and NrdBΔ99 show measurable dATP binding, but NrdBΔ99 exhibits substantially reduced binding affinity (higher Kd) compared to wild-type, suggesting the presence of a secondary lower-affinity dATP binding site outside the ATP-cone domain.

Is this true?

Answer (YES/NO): NO